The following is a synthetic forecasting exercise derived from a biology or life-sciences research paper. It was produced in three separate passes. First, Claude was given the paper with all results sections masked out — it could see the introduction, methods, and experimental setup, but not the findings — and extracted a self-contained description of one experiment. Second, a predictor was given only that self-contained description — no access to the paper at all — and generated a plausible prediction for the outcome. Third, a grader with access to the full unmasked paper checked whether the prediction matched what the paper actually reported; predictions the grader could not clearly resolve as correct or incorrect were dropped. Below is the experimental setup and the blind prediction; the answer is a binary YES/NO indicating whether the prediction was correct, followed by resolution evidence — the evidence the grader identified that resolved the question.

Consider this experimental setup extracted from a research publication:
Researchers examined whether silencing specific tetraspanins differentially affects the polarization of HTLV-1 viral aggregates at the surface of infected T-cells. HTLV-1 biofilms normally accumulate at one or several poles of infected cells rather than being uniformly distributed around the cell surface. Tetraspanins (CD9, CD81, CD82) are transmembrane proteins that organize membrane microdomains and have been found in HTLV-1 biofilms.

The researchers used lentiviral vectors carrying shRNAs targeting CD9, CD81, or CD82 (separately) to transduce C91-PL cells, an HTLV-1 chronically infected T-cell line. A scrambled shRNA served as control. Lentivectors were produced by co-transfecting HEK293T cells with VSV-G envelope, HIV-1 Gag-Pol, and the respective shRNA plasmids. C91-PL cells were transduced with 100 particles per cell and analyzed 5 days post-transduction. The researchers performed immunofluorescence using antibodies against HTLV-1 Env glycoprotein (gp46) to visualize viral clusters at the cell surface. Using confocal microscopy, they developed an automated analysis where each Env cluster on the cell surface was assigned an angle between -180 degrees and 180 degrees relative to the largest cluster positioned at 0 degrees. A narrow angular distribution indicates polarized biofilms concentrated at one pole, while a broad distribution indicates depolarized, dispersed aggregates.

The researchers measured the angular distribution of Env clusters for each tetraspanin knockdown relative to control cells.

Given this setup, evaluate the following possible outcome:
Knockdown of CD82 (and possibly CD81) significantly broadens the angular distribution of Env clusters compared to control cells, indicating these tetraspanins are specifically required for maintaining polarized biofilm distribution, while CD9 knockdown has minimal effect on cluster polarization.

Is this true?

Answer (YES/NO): NO